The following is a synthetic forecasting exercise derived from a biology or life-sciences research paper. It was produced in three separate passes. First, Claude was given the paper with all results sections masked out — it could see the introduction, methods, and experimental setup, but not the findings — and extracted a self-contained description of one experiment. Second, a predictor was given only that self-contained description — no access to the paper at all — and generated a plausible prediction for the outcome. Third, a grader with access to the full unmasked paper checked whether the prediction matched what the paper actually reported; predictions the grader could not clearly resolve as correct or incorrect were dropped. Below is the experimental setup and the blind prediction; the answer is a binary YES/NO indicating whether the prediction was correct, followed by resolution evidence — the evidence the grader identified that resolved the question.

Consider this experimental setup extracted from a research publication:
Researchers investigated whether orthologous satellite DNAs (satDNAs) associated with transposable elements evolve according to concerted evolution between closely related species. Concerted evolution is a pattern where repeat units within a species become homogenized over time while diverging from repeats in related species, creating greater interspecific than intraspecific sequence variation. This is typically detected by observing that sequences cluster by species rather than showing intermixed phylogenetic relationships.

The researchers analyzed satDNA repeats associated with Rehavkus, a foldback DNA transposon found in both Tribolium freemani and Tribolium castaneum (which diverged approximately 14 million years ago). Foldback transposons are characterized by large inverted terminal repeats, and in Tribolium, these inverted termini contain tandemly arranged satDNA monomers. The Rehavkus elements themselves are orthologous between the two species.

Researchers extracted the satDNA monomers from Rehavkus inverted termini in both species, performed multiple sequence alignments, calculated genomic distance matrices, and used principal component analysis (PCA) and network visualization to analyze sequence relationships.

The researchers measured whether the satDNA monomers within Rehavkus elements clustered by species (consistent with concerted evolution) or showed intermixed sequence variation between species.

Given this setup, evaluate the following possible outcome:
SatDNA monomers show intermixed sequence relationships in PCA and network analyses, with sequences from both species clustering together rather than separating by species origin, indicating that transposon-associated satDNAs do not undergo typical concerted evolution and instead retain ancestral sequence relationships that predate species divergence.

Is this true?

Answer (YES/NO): NO